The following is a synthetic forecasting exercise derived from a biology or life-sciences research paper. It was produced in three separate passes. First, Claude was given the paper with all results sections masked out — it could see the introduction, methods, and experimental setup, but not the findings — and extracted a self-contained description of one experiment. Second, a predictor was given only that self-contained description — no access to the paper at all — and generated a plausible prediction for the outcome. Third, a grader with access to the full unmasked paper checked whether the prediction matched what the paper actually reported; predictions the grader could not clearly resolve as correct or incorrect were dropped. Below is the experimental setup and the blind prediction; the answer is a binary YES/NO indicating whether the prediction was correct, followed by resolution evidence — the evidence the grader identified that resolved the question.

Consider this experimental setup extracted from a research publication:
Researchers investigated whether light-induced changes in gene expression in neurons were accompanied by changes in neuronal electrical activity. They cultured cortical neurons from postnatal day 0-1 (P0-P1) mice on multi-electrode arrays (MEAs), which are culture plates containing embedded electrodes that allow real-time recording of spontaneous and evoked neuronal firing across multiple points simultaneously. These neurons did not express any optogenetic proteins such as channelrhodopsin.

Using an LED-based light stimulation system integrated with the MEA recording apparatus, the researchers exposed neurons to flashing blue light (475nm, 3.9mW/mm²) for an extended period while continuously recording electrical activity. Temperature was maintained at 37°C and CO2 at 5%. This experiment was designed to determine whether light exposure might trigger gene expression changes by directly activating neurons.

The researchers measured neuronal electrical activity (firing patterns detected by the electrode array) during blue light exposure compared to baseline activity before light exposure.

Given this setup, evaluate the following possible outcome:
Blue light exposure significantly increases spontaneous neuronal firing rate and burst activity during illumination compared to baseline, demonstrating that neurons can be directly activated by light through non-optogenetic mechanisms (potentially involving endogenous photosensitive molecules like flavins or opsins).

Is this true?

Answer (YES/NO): NO